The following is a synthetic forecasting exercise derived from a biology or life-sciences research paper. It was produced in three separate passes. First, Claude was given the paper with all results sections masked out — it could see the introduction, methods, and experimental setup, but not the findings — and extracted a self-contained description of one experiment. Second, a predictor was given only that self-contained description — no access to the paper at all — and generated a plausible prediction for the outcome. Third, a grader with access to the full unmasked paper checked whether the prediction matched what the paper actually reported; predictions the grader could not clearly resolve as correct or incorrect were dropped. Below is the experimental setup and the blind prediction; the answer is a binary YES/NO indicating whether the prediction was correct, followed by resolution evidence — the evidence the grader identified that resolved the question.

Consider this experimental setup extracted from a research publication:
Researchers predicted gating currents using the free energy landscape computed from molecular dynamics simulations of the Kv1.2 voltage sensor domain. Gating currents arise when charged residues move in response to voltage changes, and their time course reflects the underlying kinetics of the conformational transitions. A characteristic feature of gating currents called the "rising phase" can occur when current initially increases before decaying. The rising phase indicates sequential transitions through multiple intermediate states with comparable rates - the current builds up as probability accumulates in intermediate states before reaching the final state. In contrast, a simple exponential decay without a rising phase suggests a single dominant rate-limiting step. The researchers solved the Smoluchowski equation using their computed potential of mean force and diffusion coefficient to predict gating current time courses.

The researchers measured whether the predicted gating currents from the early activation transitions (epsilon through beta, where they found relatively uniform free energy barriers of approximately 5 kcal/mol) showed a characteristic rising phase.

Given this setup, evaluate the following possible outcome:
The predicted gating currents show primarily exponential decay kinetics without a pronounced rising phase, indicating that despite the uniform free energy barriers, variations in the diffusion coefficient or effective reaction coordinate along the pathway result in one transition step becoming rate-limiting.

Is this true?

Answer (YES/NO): NO